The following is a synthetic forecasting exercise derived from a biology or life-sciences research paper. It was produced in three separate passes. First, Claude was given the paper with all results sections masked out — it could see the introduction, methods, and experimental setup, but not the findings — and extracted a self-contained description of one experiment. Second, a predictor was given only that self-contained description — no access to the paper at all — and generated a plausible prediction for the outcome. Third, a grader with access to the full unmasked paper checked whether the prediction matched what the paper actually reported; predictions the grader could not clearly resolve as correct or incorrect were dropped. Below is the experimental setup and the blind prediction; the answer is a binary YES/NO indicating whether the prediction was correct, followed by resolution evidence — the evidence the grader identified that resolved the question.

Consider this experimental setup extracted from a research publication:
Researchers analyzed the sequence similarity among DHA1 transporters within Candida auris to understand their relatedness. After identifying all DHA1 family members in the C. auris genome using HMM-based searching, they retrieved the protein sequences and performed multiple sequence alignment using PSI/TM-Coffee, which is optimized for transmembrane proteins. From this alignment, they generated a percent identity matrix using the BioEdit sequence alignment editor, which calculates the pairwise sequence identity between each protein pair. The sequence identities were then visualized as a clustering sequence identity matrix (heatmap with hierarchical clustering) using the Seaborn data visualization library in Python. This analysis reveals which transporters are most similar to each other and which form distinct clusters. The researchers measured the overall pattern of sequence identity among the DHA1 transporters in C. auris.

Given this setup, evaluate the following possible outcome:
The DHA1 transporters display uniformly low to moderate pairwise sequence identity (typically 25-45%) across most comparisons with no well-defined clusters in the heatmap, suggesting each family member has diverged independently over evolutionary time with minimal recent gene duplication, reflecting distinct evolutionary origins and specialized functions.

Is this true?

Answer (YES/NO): NO